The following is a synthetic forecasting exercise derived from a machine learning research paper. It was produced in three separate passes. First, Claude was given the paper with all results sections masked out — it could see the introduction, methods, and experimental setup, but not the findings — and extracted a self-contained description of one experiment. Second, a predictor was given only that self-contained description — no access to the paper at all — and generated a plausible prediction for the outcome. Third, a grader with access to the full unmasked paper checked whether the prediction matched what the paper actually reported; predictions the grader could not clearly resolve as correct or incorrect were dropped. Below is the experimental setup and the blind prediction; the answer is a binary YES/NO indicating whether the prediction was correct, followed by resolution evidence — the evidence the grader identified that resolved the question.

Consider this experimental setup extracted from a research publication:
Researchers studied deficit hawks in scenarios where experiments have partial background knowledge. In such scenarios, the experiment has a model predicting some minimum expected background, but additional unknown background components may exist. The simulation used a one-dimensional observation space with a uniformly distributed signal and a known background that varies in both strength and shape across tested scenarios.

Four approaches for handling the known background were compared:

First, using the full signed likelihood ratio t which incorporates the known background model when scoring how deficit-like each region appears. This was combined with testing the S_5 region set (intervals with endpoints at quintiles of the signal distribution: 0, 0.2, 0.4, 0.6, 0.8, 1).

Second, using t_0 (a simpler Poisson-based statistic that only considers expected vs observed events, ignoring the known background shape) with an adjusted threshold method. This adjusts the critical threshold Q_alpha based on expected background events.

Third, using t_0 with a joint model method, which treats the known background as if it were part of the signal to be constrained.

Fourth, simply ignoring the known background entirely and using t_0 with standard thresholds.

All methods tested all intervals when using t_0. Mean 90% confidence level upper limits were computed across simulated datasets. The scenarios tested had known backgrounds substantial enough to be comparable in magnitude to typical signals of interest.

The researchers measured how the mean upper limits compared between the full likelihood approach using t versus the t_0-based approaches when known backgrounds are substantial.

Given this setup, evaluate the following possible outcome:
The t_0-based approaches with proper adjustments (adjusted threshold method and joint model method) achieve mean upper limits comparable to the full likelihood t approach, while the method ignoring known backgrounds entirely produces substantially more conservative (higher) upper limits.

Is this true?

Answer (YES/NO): NO